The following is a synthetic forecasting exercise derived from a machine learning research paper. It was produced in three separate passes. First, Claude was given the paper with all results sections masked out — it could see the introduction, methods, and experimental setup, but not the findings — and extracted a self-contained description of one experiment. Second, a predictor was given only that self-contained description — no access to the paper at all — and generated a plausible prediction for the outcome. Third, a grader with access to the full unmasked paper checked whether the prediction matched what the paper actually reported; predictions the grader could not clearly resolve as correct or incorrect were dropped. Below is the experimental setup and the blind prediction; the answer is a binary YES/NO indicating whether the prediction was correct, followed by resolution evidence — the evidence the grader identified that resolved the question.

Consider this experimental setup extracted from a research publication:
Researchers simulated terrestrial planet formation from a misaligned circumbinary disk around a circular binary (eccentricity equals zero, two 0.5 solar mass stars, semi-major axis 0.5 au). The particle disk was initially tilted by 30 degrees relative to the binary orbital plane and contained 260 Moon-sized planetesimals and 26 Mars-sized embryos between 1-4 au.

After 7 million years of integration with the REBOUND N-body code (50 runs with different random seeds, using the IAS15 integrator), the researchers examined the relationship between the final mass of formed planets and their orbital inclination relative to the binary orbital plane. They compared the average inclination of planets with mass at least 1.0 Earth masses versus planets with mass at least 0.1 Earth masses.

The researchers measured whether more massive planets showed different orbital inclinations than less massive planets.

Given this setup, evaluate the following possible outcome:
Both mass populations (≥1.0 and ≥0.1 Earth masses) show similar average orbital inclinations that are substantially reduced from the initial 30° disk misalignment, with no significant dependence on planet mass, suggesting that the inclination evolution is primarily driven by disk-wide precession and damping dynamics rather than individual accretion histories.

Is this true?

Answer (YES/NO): NO